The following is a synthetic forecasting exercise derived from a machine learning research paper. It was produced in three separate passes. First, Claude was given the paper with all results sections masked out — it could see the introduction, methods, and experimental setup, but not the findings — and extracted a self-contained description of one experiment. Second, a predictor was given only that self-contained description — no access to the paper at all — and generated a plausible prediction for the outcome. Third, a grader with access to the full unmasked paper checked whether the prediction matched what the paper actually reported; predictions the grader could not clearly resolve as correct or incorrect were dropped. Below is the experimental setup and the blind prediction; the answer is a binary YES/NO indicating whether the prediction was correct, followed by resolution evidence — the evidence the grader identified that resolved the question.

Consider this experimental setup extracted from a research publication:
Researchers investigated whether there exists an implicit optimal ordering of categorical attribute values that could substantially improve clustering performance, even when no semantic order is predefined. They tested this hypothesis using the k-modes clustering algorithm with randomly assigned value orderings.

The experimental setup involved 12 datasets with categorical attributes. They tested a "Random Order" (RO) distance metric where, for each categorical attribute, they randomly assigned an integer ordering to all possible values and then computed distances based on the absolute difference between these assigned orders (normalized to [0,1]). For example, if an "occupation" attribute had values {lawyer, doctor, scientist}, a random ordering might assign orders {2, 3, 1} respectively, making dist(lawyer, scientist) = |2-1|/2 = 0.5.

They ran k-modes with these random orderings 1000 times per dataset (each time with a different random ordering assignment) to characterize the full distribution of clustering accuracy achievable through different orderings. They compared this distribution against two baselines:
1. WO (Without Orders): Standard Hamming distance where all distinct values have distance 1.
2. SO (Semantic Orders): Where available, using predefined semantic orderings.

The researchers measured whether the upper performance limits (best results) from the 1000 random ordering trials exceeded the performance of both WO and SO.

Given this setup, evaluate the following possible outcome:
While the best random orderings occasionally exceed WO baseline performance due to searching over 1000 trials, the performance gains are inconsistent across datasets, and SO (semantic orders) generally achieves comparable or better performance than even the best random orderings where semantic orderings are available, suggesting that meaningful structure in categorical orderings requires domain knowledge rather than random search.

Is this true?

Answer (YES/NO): NO